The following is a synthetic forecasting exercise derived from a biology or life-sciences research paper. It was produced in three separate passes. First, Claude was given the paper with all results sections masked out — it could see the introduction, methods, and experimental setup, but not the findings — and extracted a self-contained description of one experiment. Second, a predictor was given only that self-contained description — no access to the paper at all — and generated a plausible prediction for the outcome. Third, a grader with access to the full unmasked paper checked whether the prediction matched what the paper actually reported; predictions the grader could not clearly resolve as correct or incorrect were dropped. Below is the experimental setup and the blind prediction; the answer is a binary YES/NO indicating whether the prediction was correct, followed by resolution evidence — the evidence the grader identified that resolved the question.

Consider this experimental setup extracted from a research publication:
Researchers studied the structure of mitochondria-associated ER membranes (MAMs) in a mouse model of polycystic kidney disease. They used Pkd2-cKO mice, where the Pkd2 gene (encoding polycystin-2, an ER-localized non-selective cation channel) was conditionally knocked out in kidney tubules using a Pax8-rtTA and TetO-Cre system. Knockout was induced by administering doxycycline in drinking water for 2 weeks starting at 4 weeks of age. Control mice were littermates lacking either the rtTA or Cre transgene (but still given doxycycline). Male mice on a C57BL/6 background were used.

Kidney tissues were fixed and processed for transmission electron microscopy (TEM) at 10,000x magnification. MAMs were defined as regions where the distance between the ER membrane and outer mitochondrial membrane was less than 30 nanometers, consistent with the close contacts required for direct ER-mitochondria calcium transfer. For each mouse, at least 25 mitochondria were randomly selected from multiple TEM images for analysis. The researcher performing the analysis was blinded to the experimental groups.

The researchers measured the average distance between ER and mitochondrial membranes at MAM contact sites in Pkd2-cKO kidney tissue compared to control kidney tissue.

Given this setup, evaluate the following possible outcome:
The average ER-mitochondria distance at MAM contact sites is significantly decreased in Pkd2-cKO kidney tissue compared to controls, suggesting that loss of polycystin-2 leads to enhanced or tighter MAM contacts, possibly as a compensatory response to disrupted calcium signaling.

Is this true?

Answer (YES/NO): NO